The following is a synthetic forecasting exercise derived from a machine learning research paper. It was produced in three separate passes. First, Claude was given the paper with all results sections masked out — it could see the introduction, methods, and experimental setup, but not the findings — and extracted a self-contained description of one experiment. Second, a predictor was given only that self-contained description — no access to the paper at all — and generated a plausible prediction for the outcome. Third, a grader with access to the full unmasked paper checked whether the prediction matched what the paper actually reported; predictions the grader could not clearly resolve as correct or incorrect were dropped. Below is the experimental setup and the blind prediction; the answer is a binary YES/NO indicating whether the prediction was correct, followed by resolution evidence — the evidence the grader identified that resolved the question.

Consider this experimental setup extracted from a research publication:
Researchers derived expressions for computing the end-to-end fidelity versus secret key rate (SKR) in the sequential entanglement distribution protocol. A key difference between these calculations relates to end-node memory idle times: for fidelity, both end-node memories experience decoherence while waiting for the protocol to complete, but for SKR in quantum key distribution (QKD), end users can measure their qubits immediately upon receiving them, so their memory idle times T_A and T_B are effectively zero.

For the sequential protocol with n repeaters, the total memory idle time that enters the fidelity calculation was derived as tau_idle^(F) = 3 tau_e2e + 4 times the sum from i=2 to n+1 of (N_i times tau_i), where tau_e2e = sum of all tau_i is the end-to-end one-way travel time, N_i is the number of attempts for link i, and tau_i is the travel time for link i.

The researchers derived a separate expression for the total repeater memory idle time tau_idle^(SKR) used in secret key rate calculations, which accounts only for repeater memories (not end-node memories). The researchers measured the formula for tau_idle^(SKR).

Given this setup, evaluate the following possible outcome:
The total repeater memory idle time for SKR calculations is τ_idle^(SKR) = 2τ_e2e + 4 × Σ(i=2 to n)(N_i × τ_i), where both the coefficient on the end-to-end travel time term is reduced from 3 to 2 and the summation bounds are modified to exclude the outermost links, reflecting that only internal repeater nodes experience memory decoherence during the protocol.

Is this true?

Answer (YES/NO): NO